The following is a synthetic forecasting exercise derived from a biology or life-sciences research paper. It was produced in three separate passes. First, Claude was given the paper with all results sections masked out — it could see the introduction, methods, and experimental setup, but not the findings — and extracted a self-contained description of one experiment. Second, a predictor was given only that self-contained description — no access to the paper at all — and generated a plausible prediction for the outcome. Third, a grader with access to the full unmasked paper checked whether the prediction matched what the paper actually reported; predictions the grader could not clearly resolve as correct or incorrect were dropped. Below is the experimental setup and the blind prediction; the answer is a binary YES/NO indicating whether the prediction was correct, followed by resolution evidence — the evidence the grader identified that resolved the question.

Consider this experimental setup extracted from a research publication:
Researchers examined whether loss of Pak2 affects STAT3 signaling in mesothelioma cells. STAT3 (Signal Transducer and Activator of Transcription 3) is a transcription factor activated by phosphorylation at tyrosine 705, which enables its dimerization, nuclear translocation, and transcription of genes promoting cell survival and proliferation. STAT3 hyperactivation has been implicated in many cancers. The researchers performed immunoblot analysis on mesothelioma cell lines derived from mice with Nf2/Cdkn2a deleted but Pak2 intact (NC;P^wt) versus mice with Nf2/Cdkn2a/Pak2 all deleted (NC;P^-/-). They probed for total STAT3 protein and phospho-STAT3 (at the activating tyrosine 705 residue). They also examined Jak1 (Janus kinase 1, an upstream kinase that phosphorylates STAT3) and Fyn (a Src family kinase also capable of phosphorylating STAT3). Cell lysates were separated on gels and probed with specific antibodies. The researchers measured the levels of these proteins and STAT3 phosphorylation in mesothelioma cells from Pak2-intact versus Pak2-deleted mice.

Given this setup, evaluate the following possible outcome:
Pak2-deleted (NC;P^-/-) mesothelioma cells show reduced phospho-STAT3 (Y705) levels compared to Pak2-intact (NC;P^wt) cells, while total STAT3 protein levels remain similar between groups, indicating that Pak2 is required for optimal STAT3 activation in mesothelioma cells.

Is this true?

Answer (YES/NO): NO